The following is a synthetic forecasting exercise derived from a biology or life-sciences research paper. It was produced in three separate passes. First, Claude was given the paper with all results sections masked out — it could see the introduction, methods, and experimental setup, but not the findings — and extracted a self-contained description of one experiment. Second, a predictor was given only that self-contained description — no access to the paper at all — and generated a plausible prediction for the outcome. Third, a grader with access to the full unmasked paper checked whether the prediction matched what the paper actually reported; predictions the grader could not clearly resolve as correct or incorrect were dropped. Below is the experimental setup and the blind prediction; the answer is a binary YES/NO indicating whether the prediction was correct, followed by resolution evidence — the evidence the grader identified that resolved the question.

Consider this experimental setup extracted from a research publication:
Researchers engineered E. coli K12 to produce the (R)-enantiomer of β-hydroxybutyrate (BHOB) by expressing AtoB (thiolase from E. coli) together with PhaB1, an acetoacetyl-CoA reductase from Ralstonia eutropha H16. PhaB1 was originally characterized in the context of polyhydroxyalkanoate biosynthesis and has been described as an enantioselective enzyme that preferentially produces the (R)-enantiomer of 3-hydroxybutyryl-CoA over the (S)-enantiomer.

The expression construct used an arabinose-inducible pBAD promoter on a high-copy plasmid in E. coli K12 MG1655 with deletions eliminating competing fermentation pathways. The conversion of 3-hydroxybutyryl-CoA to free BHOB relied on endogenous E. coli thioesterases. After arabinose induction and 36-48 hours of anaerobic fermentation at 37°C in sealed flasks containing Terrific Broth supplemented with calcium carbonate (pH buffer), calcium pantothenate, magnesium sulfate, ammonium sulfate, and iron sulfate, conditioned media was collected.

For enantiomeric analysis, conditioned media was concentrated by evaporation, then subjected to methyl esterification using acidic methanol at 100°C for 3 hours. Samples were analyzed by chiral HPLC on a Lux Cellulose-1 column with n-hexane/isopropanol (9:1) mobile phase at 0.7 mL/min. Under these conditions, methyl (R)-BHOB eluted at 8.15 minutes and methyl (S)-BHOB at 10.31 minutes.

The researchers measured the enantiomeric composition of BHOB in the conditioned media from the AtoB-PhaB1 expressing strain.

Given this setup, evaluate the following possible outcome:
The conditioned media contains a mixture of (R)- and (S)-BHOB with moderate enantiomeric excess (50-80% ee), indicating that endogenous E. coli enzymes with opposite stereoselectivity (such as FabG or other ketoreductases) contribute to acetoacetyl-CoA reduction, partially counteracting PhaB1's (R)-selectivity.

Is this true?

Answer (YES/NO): NO